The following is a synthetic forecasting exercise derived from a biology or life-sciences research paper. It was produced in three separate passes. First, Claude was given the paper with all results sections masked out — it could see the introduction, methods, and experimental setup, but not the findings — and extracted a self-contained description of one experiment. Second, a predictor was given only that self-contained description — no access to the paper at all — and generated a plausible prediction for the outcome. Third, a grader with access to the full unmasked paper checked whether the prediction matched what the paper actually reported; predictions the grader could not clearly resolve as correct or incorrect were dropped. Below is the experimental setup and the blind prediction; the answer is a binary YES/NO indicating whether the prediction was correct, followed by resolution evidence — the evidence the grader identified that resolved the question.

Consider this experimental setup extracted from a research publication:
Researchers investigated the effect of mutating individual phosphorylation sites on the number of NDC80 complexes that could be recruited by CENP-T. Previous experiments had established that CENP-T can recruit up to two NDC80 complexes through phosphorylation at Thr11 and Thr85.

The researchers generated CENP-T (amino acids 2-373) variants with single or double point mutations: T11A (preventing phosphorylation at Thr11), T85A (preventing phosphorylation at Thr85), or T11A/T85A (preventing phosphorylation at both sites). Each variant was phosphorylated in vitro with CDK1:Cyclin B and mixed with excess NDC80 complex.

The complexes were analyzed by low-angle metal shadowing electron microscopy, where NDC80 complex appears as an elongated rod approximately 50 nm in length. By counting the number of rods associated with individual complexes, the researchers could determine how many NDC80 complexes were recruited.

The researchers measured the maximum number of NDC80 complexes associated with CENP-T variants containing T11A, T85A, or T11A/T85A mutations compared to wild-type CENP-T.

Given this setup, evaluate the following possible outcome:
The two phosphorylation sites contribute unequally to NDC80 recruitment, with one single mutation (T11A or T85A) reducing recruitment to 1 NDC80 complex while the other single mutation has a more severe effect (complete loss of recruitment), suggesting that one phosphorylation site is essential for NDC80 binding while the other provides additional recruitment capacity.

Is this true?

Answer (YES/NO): NO